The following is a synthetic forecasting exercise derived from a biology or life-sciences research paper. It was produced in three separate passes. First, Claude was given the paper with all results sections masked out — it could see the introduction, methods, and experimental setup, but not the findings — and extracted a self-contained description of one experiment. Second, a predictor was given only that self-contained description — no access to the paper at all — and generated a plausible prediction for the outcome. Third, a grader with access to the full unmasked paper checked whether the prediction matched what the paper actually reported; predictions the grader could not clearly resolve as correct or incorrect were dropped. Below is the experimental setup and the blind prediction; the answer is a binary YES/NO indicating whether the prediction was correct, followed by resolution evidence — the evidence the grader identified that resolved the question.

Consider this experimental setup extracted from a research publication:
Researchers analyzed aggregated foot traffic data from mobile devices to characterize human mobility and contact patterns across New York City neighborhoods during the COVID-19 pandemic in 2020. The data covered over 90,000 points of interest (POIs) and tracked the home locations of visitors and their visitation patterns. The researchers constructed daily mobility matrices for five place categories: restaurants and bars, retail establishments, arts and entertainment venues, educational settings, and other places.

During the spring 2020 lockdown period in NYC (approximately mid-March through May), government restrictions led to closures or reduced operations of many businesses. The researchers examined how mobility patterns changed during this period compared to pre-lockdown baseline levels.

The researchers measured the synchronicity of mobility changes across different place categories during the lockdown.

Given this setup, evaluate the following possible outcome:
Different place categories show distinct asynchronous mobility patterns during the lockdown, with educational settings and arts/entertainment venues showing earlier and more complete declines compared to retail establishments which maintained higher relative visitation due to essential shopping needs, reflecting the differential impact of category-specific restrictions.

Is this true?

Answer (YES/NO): NO